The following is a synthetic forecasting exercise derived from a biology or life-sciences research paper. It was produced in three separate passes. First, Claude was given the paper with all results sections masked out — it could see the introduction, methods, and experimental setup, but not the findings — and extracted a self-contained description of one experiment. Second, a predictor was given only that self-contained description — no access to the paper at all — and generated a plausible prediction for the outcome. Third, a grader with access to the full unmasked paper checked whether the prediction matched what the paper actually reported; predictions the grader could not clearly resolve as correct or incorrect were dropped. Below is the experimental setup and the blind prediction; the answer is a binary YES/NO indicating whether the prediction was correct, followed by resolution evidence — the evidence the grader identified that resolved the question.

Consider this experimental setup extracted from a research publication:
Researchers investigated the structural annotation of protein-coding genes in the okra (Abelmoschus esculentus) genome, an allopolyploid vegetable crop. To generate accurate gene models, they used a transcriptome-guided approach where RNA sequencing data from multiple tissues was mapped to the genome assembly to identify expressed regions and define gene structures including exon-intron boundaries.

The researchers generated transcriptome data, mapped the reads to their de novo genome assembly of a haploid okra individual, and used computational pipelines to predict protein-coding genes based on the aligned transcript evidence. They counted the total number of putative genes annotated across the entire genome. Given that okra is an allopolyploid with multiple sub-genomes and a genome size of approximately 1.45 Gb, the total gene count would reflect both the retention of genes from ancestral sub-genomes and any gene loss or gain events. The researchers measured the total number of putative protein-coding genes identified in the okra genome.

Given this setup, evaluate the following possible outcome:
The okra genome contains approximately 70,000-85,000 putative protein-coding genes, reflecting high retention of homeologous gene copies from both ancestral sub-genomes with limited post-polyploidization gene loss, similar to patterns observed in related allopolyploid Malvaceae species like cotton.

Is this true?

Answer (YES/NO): NO